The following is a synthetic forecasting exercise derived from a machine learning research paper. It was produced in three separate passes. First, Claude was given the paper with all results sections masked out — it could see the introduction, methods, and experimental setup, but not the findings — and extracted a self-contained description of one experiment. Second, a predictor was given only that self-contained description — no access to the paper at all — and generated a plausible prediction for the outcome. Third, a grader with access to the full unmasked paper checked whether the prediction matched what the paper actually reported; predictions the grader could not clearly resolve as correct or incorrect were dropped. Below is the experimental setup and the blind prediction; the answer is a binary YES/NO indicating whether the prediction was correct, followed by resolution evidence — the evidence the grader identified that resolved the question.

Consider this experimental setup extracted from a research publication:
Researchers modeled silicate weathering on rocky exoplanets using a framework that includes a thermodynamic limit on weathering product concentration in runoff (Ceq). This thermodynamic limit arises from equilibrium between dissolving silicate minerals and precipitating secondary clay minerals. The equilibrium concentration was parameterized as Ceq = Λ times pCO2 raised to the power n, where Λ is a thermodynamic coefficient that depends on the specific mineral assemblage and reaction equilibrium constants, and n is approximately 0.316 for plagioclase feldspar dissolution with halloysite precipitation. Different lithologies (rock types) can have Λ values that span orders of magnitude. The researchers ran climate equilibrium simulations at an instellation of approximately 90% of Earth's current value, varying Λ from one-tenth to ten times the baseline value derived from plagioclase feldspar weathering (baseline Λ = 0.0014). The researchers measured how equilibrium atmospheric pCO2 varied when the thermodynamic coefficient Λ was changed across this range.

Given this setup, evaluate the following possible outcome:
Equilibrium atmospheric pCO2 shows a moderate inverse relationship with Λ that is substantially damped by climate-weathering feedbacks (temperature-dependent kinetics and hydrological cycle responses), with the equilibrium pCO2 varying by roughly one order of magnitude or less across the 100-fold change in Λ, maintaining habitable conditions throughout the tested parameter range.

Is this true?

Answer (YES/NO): NO